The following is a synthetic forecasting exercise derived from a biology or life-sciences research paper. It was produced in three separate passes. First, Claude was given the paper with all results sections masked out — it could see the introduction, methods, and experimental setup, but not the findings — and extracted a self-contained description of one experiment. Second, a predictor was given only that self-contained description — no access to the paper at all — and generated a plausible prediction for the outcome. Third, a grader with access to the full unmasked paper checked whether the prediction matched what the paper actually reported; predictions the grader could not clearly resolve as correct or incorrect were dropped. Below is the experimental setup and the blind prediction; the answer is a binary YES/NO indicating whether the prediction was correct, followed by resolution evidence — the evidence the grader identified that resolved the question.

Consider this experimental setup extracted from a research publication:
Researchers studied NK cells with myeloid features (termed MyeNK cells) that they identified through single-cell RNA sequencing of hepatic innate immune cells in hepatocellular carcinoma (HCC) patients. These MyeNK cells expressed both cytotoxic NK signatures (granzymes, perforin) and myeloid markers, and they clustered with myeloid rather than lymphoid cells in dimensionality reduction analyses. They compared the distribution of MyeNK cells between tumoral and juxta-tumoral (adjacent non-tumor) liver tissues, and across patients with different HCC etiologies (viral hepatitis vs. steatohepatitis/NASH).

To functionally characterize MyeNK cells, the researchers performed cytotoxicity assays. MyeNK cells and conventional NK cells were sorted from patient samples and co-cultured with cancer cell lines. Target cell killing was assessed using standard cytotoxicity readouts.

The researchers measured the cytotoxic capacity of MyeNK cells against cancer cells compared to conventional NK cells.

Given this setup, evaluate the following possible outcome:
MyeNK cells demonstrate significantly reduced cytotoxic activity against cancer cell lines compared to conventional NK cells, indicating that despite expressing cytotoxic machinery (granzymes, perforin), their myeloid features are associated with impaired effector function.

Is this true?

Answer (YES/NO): NO